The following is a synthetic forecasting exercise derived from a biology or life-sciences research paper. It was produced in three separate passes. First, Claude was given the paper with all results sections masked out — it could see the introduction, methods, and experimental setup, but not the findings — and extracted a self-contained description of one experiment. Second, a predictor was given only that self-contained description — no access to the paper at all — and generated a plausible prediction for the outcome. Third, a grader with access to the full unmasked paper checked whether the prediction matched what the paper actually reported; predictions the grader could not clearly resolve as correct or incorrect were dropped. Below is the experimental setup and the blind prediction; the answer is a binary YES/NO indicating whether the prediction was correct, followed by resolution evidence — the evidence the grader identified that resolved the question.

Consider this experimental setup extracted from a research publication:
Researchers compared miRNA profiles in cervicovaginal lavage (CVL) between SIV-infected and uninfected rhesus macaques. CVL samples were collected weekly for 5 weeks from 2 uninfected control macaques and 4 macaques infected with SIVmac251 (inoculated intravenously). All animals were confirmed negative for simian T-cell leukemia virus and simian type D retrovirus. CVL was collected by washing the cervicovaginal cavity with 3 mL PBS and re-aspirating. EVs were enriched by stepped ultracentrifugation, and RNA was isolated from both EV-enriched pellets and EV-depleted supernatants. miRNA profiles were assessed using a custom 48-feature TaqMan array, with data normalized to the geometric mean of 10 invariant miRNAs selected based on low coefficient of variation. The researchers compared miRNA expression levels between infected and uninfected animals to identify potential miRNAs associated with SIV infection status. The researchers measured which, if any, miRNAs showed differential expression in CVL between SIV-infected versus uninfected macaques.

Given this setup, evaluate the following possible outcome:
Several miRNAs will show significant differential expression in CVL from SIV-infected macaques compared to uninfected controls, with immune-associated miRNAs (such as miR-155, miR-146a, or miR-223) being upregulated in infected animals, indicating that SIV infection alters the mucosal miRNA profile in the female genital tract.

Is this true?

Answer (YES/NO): NO